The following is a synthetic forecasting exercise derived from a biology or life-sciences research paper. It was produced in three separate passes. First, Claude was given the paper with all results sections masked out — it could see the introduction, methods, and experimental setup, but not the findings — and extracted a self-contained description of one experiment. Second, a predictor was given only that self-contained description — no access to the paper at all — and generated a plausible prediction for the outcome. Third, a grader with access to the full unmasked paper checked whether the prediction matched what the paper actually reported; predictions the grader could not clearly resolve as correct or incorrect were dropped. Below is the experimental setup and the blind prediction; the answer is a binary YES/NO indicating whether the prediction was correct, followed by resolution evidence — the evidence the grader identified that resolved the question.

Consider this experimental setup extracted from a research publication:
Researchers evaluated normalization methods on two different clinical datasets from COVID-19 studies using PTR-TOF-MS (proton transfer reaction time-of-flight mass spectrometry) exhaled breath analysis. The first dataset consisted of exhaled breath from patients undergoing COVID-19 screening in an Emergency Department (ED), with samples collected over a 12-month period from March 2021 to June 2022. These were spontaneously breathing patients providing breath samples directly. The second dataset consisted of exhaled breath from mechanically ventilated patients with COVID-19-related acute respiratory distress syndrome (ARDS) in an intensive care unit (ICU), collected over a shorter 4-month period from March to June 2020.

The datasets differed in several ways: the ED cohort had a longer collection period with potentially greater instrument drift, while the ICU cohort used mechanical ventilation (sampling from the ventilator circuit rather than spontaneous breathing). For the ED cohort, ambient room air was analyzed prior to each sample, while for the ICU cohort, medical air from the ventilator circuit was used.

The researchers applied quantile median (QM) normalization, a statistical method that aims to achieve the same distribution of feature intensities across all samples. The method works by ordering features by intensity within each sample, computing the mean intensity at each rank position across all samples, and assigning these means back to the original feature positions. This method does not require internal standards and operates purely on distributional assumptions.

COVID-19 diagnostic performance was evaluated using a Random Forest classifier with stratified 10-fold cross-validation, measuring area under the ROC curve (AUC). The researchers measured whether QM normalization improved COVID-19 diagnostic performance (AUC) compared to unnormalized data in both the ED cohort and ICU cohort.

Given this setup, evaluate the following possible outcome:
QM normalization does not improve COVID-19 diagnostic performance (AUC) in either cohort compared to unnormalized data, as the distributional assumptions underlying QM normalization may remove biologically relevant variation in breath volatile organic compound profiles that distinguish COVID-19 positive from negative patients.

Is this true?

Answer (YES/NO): YES